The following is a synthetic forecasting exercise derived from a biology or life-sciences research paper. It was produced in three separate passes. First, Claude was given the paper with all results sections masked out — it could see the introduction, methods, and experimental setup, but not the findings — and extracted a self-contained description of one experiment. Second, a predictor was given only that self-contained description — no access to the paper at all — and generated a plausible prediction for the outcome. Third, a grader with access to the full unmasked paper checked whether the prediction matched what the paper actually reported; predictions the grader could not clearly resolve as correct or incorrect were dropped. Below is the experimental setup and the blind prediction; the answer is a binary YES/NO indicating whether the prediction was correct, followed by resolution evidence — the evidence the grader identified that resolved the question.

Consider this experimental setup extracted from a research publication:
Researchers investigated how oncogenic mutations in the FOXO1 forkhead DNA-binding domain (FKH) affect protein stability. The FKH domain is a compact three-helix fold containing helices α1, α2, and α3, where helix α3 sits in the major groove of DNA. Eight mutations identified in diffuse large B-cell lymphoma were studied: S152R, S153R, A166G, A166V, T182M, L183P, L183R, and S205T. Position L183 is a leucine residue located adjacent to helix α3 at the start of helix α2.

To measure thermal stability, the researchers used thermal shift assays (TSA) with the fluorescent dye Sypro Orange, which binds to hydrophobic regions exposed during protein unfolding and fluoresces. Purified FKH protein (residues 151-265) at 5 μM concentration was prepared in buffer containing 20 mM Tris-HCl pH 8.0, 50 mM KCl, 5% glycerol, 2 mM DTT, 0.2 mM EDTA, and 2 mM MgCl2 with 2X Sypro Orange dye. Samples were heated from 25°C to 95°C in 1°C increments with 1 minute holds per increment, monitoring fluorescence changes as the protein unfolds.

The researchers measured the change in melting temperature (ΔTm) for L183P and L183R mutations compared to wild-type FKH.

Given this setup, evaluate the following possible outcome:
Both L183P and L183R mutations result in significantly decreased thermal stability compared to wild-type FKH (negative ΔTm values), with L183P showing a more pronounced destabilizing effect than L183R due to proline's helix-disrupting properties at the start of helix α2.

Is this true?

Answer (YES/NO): NO